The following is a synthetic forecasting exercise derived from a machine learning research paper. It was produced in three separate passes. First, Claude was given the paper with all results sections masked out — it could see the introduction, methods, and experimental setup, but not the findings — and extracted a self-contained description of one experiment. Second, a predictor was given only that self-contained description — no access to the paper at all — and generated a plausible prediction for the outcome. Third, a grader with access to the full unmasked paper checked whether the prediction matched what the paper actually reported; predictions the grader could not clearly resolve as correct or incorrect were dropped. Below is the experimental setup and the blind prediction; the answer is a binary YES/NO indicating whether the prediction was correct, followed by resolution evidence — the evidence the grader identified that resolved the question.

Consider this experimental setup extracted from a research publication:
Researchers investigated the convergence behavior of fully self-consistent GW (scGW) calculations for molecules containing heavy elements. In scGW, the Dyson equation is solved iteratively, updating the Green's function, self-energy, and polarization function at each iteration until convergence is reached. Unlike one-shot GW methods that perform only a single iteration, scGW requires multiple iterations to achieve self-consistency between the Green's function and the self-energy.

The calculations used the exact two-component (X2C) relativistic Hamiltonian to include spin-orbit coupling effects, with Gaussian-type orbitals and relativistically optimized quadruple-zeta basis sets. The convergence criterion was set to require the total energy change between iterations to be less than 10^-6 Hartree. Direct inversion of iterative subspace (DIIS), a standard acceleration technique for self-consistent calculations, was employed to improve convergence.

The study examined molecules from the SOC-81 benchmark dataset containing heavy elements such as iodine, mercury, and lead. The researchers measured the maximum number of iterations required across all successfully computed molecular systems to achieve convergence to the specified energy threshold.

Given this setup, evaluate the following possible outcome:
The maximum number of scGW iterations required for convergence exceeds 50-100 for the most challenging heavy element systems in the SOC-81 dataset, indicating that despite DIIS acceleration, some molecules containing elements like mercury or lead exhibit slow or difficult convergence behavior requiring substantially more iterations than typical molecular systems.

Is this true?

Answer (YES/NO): NO